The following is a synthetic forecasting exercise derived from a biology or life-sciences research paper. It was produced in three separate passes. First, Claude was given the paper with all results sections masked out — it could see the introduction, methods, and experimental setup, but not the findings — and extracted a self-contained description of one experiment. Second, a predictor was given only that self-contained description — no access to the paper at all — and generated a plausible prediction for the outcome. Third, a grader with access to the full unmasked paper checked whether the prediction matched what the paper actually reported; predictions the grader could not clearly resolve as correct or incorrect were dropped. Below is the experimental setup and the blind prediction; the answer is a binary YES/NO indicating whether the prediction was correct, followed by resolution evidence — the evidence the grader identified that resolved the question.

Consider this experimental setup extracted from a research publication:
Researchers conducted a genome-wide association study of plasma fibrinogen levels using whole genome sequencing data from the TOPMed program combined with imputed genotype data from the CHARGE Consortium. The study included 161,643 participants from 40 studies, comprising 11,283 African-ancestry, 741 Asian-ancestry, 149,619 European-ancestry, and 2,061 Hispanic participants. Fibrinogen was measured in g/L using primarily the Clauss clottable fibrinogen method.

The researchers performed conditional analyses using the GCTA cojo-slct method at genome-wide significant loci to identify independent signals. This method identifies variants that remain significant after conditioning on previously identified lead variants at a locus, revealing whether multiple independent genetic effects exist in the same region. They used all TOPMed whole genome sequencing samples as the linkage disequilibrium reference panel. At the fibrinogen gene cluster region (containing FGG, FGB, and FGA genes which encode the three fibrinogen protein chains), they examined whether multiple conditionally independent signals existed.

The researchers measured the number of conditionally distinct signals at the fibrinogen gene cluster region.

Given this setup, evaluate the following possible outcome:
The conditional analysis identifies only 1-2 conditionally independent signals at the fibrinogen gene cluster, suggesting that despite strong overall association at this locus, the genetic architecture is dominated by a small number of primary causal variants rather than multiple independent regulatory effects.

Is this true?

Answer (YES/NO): NO